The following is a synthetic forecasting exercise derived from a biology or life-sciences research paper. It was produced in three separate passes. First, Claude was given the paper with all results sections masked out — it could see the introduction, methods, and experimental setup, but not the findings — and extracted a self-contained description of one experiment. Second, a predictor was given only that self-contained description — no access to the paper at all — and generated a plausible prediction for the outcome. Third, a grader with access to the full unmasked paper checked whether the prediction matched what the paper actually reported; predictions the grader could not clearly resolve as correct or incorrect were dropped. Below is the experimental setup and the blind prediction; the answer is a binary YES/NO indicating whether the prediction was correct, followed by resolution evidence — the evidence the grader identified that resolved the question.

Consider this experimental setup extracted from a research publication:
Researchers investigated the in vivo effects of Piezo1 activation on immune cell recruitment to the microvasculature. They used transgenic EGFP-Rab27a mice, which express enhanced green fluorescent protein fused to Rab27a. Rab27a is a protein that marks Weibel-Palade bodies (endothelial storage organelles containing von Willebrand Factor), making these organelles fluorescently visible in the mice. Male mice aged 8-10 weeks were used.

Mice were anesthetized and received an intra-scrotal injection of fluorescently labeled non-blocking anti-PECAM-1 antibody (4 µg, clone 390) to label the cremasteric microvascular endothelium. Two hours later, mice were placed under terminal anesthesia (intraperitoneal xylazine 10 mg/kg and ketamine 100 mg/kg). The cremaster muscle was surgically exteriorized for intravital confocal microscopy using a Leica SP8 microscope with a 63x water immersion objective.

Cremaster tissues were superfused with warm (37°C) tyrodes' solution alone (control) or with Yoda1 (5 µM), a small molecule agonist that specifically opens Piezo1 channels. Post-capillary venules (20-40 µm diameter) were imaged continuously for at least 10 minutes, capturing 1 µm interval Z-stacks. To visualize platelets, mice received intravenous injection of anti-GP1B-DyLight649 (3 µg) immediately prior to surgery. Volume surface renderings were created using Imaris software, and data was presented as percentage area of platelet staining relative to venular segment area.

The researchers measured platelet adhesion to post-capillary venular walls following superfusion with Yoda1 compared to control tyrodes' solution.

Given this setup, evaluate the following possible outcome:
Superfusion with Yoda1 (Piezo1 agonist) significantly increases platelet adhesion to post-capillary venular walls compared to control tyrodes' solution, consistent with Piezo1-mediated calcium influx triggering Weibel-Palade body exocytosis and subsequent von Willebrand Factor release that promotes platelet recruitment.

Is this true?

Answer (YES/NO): YES